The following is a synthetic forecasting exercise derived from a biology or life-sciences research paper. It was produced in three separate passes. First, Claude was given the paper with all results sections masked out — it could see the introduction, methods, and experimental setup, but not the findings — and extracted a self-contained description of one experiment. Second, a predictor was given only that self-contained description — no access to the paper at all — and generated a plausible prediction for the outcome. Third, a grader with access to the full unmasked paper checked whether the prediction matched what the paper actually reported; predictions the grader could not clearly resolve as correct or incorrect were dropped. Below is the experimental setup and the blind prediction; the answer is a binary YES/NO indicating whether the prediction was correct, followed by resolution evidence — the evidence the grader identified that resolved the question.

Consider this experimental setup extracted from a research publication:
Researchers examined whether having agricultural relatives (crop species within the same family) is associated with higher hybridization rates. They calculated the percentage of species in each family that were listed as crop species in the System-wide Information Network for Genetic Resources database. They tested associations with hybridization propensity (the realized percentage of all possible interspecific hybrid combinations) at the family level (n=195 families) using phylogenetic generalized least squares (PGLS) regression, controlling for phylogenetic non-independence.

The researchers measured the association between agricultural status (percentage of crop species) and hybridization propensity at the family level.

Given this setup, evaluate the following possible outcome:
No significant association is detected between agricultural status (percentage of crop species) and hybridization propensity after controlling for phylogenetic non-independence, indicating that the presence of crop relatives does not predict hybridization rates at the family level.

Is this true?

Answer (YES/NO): YES